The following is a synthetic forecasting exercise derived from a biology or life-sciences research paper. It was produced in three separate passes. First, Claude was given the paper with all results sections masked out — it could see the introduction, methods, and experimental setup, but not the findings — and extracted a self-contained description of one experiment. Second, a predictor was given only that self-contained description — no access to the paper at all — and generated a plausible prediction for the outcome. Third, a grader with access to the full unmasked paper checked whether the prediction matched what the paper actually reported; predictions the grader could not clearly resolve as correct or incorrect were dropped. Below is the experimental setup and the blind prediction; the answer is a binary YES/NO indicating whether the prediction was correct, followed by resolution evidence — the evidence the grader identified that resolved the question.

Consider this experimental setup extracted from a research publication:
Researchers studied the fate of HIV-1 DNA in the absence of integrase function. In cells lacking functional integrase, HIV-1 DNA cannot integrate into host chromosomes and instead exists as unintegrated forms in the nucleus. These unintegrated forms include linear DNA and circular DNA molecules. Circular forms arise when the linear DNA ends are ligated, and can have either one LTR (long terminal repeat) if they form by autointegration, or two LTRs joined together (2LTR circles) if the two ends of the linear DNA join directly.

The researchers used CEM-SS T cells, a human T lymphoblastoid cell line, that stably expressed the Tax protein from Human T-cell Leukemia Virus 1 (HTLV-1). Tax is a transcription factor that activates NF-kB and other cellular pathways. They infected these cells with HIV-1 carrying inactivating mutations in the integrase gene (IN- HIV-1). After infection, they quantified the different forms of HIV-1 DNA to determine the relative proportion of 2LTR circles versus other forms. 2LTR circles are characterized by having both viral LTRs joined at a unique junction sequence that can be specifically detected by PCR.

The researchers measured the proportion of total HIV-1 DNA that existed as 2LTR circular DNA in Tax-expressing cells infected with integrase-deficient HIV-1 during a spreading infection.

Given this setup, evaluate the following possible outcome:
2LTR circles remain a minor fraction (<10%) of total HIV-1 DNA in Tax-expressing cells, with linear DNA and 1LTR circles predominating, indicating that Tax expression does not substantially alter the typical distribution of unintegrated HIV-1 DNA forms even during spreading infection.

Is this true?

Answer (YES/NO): NO